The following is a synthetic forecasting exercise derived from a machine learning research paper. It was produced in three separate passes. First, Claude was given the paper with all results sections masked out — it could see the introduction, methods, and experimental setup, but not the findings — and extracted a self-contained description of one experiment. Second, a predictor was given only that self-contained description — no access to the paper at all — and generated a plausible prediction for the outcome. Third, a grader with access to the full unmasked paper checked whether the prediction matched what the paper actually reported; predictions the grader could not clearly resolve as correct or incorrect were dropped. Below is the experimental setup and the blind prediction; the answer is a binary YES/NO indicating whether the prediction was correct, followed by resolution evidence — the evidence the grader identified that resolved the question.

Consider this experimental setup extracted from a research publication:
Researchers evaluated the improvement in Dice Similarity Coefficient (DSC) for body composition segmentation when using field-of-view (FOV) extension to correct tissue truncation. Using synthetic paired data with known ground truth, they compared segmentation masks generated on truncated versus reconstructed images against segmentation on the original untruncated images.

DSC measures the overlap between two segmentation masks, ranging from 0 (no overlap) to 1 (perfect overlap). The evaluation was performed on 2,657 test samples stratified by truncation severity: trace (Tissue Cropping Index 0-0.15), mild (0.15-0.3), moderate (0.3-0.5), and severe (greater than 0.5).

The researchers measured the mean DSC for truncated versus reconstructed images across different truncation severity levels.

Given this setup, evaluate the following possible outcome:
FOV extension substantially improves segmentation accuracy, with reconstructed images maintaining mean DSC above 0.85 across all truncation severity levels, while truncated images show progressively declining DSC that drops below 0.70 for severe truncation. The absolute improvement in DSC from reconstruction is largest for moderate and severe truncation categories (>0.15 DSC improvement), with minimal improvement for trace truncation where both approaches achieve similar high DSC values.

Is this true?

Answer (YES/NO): NO